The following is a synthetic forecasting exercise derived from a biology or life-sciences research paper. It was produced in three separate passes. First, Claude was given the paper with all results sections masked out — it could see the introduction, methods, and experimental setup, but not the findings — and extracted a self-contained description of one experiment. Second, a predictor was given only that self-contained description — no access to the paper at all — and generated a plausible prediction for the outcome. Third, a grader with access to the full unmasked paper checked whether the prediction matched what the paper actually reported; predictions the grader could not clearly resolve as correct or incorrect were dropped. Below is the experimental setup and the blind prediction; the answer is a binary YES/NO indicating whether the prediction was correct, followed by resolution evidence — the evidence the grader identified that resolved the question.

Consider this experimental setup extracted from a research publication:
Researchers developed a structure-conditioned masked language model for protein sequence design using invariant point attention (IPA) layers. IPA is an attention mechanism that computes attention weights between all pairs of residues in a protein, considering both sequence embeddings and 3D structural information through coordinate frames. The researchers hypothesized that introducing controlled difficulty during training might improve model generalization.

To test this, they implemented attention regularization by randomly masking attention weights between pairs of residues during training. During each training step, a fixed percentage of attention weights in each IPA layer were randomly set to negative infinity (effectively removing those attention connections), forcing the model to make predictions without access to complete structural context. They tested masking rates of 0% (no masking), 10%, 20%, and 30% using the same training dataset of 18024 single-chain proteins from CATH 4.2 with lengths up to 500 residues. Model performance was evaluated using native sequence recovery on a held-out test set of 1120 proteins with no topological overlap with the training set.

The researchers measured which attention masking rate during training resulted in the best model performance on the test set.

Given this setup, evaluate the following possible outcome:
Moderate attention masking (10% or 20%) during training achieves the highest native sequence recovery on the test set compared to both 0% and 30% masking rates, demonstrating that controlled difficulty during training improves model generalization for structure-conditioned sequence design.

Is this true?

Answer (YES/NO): YES